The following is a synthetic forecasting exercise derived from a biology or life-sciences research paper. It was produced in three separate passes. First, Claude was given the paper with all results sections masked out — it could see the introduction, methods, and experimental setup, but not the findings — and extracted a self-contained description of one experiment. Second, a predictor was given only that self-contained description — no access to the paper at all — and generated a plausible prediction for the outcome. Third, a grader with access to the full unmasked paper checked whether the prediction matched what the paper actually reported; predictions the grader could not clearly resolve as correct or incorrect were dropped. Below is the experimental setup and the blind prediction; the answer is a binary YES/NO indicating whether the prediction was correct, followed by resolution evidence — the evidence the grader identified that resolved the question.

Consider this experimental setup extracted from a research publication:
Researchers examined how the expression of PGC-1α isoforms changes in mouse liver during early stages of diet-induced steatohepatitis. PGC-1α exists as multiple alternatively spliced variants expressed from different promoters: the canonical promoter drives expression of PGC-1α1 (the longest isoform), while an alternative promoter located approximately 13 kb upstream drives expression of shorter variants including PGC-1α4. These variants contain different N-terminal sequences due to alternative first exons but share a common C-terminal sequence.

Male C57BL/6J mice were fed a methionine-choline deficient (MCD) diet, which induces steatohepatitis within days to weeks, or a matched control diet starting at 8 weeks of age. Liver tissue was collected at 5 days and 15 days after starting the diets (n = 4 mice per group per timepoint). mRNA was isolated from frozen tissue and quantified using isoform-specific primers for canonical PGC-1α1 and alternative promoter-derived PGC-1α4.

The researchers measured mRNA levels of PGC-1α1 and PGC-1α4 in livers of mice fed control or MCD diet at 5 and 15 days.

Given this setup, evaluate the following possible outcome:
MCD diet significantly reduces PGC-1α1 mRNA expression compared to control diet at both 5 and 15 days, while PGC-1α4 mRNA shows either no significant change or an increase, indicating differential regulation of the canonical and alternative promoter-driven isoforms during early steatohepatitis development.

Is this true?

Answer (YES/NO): NO